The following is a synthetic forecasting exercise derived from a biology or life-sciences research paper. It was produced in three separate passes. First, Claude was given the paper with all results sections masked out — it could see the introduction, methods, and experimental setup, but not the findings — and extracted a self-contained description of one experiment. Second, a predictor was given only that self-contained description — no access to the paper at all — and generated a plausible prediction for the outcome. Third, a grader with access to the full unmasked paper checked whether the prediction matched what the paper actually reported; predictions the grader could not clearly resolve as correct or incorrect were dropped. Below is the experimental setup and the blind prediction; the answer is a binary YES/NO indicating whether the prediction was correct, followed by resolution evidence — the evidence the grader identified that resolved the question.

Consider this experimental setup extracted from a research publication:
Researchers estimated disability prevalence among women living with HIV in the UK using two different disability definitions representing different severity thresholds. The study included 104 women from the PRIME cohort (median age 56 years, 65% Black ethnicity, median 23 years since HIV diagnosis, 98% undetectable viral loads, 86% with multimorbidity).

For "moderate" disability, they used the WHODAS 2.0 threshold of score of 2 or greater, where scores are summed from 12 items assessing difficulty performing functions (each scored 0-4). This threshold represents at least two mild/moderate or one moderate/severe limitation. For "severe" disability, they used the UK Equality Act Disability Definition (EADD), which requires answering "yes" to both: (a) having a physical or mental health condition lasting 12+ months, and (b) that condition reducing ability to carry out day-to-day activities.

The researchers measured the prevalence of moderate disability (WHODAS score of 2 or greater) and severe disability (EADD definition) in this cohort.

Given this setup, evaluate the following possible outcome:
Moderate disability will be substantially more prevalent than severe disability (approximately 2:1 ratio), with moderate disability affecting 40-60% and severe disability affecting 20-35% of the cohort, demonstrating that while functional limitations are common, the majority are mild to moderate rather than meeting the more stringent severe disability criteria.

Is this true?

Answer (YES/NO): NO